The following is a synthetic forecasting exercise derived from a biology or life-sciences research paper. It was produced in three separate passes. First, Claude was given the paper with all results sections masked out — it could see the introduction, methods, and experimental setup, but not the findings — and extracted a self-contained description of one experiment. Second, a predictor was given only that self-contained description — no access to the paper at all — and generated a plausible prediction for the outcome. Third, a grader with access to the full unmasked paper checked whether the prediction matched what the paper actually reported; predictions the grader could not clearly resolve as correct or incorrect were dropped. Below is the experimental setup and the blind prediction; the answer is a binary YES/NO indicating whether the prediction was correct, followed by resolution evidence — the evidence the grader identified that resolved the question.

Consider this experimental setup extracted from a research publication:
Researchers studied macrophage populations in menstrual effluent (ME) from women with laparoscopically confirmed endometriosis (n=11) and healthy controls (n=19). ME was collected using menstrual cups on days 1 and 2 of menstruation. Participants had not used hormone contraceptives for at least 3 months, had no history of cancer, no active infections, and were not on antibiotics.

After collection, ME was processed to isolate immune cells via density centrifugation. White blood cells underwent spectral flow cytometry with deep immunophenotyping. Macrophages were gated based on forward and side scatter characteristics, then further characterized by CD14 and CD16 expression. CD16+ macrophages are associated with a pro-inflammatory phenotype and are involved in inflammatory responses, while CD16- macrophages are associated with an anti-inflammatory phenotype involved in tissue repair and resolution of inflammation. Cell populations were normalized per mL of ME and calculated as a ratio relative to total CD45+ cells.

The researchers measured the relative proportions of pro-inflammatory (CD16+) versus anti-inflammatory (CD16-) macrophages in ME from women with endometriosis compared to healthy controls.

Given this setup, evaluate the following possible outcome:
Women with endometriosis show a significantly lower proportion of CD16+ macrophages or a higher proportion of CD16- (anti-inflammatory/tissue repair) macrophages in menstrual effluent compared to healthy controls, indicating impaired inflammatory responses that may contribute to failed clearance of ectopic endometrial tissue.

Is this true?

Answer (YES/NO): YES